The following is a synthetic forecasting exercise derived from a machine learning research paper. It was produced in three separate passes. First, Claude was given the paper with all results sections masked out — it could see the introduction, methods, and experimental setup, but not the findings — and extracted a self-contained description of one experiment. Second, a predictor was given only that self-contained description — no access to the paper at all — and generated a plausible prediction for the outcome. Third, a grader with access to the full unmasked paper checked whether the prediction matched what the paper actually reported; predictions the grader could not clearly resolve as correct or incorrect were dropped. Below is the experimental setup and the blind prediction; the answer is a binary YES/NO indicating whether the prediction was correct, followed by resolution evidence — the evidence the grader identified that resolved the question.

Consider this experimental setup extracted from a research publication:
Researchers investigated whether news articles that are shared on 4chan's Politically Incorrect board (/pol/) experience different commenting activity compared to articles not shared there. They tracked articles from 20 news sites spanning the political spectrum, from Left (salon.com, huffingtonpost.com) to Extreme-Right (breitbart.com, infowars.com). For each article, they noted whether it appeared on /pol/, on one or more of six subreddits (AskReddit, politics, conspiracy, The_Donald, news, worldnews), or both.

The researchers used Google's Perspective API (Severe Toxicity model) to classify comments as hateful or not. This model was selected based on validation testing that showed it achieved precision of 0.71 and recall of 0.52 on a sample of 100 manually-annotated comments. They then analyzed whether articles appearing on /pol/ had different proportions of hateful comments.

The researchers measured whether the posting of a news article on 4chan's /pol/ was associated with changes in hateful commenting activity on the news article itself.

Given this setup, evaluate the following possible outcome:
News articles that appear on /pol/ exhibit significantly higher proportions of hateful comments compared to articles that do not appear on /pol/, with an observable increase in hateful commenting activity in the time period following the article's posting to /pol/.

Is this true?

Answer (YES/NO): YES